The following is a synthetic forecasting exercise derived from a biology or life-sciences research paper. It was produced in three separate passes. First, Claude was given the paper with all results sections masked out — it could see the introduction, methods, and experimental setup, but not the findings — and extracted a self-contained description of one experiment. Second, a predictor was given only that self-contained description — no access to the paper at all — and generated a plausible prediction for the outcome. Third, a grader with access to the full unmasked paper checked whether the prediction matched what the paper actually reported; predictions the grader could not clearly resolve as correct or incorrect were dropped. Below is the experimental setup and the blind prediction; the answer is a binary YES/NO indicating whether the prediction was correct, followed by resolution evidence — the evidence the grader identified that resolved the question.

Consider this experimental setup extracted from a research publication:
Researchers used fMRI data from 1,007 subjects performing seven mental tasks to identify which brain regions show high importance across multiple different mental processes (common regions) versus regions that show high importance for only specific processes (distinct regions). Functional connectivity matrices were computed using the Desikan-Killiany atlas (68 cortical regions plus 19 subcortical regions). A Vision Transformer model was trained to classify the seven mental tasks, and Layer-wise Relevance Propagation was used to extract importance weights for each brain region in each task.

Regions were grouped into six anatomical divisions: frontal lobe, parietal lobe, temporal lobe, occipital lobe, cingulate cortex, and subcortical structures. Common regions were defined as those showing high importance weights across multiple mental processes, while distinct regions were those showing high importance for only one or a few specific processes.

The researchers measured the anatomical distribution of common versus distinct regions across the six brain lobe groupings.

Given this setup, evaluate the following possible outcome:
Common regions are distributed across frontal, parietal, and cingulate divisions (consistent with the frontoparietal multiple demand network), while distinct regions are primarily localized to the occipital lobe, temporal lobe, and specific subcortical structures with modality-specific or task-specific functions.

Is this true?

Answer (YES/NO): NO